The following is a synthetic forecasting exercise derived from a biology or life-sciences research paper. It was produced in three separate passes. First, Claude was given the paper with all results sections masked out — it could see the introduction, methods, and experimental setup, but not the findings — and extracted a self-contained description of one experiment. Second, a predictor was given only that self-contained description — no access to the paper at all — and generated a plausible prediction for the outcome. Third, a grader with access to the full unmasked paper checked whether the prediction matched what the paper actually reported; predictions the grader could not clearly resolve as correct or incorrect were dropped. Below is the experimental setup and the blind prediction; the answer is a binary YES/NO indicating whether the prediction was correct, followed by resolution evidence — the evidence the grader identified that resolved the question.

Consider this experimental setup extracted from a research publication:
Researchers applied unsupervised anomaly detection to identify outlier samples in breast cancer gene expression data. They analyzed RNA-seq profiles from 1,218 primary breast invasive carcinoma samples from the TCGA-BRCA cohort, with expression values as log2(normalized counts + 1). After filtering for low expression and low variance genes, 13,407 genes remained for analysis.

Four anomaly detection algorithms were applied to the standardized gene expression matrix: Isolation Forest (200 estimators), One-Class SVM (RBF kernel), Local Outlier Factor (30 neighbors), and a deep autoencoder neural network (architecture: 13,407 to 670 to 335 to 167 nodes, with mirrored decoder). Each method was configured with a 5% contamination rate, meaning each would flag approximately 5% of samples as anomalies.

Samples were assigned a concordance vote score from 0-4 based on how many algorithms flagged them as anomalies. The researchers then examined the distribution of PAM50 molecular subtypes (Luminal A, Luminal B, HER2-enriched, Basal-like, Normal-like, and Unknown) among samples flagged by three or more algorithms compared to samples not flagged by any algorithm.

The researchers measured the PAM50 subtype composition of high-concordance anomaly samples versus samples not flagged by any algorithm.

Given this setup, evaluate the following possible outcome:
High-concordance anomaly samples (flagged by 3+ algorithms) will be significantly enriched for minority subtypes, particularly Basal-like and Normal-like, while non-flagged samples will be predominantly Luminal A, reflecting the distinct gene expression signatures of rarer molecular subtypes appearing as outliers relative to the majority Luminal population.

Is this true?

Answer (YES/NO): NO